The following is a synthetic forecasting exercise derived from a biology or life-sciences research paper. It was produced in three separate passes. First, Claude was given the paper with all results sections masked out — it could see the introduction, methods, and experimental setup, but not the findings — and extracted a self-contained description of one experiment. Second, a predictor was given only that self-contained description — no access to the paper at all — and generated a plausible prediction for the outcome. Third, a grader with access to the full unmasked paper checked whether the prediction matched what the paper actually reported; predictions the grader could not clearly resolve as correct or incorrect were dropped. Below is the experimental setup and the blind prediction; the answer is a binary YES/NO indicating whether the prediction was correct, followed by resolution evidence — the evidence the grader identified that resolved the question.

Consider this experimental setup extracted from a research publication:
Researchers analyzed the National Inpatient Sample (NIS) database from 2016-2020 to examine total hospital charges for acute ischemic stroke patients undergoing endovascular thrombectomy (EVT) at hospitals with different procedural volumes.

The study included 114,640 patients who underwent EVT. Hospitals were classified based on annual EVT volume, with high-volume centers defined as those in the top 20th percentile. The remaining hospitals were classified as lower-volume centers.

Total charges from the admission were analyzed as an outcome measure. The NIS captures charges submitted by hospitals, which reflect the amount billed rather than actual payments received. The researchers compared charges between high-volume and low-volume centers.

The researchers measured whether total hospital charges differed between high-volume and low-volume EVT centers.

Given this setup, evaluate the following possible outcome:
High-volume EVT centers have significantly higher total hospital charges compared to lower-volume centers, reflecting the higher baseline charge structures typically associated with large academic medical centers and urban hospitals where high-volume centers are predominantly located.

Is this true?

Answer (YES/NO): NO